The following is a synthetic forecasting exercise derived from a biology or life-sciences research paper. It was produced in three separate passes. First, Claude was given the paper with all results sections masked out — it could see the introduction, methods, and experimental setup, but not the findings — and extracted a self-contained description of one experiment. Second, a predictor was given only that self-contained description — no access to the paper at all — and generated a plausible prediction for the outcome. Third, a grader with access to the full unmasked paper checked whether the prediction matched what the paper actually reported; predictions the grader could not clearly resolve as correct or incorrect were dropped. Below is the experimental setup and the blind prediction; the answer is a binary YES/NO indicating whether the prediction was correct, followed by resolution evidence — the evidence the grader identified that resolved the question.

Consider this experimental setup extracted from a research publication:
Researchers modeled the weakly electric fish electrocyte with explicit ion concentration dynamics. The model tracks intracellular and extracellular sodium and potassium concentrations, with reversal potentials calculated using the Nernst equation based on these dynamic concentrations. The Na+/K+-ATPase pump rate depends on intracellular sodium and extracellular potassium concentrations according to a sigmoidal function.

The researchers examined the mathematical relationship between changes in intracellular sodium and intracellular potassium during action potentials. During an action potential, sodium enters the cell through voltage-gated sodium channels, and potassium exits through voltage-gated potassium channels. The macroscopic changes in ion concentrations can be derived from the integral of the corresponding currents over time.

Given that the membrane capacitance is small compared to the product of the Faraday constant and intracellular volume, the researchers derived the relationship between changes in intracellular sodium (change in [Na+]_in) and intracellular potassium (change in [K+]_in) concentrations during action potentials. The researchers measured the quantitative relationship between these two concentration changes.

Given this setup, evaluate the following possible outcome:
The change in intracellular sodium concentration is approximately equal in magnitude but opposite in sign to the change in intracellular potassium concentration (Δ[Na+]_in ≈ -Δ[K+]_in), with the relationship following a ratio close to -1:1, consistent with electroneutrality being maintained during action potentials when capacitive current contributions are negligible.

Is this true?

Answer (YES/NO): YES